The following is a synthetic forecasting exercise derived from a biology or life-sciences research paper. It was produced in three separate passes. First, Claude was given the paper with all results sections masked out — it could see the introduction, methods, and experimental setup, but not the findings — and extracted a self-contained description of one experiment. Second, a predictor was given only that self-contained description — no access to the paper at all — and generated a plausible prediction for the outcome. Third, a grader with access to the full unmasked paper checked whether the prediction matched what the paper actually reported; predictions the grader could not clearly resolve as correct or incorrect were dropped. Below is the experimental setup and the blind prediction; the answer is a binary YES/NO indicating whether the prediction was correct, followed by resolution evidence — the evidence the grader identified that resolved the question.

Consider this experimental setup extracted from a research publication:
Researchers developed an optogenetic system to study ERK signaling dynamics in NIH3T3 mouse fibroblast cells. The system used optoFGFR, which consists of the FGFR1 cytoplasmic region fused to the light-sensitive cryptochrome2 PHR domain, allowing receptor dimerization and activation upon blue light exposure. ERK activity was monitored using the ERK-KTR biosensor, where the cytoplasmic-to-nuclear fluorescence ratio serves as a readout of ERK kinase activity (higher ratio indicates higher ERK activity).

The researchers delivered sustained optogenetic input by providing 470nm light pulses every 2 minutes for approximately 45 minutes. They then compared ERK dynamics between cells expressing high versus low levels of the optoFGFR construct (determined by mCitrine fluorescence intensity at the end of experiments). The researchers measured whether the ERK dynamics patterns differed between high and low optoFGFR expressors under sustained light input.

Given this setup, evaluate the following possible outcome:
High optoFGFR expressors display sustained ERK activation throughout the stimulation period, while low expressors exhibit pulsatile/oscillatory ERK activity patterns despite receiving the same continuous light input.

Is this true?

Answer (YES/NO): YES